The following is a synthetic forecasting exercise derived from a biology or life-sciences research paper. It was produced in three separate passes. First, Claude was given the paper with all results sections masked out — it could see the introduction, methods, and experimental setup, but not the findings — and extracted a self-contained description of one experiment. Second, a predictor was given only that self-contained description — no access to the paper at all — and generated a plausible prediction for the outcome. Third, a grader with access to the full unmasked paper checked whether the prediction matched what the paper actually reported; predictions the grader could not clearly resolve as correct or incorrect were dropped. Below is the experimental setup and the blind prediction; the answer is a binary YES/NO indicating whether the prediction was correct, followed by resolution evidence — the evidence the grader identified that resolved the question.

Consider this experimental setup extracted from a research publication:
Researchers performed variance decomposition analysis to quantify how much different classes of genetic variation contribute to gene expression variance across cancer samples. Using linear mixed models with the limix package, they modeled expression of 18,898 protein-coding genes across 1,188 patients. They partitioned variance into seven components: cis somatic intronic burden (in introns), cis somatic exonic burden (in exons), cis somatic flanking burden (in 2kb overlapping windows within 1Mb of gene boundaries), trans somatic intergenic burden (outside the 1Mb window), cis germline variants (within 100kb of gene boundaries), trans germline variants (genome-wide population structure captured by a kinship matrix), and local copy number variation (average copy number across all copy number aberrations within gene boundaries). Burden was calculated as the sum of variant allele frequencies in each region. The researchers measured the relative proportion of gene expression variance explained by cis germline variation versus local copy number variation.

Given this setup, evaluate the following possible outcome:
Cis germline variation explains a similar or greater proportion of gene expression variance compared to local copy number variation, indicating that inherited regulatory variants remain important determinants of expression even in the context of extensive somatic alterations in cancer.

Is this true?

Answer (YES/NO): NO